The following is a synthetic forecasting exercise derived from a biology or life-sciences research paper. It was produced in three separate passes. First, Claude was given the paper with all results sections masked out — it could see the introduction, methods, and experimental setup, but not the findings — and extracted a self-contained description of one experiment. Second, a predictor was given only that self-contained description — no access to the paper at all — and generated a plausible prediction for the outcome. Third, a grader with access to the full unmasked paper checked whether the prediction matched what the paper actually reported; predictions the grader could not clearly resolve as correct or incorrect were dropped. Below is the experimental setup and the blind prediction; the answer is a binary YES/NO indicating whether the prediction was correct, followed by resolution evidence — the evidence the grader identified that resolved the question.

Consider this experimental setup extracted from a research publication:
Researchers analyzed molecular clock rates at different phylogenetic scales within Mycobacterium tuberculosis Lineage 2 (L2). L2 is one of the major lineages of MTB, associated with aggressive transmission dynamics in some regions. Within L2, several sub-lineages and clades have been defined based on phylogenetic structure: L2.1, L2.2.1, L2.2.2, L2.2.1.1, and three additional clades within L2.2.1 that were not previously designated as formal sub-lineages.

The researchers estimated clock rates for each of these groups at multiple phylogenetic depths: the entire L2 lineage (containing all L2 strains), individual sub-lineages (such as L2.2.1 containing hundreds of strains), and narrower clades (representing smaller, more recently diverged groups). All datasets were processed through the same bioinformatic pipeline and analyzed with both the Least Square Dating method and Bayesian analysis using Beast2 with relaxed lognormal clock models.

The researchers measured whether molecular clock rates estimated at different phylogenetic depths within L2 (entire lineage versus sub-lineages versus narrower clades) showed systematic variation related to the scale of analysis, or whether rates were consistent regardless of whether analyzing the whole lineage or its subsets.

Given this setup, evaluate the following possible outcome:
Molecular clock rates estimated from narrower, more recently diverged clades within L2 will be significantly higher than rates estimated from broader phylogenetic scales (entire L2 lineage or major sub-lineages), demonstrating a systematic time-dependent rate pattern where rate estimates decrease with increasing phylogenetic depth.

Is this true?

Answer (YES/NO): NO